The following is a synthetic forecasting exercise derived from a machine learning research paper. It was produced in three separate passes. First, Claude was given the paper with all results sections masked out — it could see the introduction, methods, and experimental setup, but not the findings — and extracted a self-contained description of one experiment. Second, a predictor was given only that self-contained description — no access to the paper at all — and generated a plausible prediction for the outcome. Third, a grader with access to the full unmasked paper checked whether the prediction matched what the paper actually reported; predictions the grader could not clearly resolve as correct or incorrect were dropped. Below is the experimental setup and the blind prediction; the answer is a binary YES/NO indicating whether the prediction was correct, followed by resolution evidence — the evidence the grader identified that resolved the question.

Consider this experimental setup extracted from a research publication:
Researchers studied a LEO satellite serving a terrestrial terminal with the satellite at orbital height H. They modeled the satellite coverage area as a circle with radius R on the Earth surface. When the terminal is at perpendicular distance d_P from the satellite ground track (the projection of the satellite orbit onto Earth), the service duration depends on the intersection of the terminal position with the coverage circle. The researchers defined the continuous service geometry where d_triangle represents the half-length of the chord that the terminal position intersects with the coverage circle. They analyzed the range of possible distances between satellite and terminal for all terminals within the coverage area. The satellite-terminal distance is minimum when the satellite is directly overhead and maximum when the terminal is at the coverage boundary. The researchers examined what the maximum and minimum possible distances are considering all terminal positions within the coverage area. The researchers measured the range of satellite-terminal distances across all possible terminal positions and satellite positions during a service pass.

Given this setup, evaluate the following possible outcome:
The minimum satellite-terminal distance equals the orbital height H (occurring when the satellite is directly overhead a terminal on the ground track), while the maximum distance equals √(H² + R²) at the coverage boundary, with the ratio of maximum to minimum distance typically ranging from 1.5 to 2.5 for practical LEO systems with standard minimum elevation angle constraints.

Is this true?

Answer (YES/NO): NO